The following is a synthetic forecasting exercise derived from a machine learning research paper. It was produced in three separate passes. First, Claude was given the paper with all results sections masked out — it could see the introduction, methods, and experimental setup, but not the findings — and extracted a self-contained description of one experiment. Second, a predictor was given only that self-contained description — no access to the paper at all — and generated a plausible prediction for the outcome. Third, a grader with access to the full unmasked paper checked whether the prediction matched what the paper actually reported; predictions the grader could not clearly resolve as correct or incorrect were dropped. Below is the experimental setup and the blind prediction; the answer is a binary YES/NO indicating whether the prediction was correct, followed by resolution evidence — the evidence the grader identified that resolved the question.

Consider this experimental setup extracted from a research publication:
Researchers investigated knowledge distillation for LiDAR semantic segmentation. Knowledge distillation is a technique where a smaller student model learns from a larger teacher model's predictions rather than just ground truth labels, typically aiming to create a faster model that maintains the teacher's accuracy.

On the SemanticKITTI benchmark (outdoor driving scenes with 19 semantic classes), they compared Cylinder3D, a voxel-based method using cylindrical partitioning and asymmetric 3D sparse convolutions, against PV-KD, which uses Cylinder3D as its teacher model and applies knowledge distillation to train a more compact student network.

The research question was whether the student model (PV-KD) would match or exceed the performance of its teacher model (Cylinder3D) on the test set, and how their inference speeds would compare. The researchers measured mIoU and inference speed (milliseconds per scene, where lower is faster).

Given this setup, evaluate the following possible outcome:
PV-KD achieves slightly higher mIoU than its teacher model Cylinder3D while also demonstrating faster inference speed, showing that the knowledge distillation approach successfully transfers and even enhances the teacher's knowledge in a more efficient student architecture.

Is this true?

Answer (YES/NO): YES